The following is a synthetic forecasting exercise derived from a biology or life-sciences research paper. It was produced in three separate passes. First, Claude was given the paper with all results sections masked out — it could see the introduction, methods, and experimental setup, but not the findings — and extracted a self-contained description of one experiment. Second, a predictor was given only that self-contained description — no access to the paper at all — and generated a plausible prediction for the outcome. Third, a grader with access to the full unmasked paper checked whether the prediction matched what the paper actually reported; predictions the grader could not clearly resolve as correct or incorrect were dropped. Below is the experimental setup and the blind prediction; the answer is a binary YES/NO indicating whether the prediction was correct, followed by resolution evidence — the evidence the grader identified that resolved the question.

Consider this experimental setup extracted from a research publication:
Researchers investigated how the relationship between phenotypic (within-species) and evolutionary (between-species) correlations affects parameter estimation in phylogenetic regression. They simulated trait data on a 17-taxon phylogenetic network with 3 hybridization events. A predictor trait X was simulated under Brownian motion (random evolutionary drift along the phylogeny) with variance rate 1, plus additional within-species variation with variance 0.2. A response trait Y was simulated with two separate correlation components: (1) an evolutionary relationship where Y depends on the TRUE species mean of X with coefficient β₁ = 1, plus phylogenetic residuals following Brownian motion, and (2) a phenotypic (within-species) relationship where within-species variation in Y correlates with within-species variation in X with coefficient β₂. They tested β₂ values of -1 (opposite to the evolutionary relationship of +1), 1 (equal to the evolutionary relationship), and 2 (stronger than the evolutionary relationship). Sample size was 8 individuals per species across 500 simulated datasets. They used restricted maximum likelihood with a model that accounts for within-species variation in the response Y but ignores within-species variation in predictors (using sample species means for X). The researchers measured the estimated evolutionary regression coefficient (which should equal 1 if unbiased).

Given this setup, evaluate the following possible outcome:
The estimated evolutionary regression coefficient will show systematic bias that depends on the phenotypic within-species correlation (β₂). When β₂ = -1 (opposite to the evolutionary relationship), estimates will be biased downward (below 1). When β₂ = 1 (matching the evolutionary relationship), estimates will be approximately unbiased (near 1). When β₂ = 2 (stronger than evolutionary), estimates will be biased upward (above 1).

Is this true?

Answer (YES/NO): YES